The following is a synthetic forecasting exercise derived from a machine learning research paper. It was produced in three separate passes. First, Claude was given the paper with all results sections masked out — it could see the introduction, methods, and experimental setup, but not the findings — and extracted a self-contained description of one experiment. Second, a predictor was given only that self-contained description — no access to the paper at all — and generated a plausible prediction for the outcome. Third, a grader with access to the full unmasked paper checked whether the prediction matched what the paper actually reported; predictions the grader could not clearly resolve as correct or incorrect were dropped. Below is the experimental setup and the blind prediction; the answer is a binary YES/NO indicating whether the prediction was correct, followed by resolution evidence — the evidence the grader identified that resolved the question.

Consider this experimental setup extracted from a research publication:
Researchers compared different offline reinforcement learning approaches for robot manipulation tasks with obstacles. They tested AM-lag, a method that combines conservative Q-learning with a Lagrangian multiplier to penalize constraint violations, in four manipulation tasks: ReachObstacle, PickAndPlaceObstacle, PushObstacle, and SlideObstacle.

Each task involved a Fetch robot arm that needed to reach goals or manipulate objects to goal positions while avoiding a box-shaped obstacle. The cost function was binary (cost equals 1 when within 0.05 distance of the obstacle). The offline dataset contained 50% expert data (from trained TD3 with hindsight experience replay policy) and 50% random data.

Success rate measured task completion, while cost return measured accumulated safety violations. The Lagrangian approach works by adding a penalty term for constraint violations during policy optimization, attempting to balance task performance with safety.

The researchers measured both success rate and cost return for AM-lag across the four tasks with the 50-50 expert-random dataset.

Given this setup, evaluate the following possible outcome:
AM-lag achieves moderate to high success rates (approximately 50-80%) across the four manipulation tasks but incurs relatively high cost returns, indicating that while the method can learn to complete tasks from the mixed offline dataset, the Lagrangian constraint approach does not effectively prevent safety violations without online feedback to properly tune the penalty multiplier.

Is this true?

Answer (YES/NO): NO